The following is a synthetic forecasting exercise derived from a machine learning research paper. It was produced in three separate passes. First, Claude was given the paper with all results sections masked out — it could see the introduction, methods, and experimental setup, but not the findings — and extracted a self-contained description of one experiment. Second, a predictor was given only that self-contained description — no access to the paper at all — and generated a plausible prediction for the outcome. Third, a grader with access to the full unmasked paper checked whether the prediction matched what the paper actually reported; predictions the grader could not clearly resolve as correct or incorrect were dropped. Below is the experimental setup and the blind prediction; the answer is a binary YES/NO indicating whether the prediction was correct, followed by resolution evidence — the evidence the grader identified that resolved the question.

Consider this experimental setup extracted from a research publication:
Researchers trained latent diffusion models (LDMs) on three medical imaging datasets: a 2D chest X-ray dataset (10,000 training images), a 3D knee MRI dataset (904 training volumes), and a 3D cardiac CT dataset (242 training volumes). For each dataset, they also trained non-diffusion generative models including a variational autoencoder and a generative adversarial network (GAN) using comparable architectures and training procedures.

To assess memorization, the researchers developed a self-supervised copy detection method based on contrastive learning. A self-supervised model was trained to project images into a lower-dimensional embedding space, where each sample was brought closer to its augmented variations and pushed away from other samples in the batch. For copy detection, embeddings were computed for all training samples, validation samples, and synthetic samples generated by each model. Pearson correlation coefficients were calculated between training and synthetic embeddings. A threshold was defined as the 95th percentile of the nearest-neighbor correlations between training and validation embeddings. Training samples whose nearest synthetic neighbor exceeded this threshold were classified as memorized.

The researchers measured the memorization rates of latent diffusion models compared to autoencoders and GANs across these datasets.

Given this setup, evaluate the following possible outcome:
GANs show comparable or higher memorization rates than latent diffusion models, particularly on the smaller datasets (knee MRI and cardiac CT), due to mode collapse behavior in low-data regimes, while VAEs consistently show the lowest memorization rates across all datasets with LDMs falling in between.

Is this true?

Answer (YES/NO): NO